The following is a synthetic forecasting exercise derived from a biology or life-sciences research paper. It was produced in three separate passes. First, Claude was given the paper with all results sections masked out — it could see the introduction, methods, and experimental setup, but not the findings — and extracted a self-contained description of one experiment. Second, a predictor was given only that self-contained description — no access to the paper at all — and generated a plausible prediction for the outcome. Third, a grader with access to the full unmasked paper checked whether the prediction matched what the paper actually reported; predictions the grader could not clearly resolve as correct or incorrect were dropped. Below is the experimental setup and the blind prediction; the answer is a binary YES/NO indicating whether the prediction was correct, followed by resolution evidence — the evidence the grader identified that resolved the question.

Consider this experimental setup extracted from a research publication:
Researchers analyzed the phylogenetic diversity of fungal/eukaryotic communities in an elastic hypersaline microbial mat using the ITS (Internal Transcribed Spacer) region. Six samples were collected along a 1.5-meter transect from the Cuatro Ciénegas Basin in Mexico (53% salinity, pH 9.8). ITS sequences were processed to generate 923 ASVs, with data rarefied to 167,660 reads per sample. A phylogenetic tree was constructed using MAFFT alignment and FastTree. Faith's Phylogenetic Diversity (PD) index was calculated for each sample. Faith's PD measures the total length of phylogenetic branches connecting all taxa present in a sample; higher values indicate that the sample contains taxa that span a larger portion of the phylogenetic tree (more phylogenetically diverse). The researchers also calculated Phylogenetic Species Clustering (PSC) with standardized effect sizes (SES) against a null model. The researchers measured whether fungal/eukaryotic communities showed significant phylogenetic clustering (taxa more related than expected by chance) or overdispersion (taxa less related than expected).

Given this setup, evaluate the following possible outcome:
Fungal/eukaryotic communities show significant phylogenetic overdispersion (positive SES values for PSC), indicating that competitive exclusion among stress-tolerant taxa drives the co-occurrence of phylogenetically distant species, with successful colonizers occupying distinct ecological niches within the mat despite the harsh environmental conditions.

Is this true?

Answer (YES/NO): NO